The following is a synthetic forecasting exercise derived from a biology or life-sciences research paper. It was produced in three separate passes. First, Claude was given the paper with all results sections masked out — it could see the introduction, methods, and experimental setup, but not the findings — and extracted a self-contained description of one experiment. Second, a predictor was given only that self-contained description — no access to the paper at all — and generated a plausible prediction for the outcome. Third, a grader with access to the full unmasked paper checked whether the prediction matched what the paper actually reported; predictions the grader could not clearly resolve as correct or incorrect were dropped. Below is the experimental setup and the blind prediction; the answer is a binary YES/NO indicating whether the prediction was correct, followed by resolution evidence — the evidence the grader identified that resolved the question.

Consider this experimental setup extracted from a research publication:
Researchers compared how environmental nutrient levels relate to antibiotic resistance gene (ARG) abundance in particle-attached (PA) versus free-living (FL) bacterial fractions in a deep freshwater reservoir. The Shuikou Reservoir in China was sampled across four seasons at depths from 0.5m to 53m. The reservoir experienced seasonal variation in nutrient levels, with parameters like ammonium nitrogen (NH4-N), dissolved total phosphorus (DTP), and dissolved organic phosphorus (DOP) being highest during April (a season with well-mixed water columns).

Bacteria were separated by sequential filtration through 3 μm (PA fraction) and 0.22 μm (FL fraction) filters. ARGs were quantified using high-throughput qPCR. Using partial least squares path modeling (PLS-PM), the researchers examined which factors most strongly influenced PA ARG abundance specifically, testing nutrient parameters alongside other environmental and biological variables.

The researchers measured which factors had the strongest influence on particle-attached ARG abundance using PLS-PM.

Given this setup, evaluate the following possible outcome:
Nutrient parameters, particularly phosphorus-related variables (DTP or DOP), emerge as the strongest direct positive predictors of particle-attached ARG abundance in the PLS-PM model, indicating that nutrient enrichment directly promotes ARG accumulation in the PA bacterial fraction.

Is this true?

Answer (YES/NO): NO